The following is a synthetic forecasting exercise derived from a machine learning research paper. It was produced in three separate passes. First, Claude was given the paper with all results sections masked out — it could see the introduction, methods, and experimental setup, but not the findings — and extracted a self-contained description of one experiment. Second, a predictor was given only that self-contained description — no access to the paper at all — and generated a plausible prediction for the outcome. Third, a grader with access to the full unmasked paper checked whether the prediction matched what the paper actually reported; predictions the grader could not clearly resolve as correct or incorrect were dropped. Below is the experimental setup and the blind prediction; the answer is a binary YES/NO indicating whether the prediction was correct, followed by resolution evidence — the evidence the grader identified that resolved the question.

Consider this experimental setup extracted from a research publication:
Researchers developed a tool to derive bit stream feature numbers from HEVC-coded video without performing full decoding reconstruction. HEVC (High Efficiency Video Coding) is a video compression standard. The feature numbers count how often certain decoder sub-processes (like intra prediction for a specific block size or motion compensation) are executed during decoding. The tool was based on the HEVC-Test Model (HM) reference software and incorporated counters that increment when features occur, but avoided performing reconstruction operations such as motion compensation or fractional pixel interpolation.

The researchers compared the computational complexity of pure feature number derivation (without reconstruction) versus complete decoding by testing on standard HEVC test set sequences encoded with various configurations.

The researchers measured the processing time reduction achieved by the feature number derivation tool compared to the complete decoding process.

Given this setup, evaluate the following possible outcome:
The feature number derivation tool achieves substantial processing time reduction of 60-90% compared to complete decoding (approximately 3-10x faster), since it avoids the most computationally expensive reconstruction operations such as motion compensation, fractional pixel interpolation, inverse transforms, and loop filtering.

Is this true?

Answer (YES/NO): NO